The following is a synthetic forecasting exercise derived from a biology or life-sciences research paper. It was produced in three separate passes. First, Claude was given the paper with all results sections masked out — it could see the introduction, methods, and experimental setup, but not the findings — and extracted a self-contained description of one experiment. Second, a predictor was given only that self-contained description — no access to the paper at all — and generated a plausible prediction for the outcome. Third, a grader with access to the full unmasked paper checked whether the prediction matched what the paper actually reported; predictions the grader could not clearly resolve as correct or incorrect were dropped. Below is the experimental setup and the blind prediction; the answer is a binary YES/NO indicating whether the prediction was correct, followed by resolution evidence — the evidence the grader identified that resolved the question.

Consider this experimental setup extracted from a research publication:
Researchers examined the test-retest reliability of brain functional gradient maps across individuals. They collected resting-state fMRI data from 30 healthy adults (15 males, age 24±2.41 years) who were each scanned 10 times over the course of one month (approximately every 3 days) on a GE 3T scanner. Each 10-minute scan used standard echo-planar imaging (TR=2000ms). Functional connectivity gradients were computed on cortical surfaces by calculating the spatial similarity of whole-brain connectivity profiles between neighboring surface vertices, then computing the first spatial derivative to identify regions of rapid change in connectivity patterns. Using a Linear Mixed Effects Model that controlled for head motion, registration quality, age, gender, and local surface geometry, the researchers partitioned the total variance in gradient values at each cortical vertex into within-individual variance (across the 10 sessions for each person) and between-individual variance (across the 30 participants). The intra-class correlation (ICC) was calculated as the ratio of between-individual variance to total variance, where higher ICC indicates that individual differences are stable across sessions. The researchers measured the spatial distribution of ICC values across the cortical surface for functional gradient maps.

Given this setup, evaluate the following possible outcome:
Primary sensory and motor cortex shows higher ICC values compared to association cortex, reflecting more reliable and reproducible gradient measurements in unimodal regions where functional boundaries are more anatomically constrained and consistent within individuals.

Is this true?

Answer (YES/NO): NO